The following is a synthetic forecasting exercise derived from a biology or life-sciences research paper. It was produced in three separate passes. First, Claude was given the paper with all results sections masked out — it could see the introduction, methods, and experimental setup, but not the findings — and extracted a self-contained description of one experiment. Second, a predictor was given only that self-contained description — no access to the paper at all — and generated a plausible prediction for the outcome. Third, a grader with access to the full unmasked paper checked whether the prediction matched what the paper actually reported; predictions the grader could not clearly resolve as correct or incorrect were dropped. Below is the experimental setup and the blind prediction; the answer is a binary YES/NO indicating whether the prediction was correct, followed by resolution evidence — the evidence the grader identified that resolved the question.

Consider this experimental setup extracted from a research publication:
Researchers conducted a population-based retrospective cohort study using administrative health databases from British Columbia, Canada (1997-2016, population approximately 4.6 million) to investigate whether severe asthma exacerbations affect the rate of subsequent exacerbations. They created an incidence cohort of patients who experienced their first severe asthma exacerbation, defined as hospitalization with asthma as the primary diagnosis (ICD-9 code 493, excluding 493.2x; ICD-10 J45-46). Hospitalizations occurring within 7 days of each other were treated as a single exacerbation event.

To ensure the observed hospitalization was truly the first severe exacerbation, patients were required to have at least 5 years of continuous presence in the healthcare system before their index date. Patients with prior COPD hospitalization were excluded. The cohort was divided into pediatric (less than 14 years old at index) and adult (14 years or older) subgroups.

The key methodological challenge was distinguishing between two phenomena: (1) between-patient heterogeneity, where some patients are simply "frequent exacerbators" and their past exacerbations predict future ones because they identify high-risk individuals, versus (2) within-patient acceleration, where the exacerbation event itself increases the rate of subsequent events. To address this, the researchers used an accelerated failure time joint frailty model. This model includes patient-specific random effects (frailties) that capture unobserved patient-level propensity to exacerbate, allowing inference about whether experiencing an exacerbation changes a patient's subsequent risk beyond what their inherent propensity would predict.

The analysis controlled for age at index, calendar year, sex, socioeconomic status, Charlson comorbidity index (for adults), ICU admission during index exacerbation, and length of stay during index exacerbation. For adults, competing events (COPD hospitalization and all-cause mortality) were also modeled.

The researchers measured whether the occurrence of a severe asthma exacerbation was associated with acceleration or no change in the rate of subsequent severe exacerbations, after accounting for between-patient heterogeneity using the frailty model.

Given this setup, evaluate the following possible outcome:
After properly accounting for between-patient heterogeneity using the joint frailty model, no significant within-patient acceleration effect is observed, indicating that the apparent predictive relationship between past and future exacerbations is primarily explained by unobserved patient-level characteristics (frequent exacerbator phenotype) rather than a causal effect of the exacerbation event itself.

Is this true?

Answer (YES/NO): NO